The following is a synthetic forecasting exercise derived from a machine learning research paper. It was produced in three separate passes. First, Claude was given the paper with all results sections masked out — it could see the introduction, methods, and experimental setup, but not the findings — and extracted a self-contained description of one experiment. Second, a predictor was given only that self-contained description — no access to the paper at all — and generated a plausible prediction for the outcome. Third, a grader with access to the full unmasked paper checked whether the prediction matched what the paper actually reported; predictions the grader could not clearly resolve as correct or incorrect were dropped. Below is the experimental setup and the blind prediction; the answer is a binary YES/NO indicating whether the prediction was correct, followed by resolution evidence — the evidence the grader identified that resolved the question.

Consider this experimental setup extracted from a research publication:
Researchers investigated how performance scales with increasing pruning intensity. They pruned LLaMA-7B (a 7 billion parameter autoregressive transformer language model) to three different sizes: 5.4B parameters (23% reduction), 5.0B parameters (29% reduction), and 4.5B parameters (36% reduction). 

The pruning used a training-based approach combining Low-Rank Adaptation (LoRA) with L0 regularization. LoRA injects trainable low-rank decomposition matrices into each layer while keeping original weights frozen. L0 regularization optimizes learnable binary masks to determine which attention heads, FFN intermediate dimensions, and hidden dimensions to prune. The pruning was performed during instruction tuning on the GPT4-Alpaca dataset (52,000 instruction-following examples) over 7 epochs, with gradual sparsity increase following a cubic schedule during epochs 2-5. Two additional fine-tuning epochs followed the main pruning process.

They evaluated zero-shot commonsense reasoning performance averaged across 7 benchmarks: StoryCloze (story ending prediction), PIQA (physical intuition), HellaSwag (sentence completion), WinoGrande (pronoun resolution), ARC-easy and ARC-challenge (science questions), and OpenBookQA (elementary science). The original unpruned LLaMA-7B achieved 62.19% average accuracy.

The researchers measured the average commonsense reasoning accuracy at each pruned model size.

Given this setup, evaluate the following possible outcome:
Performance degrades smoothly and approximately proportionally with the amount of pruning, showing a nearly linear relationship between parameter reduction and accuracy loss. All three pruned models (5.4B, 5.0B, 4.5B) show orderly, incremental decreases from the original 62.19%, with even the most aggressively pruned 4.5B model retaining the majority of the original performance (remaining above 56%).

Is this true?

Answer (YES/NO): NO